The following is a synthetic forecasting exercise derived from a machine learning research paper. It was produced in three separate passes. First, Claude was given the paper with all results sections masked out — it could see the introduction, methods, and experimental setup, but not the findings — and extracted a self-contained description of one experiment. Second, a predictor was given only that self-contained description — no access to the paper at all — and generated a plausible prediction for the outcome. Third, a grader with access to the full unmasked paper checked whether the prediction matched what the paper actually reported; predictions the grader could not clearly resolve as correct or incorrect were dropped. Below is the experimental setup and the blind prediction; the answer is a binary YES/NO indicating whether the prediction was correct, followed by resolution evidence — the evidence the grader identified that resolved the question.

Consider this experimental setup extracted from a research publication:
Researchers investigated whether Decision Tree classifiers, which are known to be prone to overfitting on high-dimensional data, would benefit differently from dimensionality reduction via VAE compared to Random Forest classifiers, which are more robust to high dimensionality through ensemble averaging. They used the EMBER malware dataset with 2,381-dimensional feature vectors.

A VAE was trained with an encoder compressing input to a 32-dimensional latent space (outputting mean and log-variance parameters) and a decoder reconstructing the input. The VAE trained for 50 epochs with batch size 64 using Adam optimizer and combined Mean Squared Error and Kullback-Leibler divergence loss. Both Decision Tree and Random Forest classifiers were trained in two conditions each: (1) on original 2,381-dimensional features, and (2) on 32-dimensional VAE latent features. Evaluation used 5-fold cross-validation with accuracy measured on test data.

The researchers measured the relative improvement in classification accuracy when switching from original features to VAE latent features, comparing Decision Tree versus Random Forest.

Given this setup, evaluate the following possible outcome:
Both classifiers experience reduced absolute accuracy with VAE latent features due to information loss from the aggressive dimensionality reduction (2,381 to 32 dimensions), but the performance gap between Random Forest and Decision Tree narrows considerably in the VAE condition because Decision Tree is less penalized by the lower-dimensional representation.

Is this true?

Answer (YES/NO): NO